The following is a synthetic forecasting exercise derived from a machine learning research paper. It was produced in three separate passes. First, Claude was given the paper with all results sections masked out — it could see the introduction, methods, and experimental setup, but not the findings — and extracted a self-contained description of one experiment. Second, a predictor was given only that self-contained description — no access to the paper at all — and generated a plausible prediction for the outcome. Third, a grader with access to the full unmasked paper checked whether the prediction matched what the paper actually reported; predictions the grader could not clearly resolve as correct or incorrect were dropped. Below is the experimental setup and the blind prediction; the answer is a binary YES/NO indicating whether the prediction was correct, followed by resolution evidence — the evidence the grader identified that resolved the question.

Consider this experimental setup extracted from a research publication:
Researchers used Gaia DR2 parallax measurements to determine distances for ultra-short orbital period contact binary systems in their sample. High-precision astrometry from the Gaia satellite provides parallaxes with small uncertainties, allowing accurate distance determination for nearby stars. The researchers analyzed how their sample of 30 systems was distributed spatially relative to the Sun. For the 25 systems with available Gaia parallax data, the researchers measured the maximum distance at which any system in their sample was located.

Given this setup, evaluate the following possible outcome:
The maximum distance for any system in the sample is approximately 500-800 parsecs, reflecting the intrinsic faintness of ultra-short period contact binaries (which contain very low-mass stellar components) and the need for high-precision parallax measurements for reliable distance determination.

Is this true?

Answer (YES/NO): YES